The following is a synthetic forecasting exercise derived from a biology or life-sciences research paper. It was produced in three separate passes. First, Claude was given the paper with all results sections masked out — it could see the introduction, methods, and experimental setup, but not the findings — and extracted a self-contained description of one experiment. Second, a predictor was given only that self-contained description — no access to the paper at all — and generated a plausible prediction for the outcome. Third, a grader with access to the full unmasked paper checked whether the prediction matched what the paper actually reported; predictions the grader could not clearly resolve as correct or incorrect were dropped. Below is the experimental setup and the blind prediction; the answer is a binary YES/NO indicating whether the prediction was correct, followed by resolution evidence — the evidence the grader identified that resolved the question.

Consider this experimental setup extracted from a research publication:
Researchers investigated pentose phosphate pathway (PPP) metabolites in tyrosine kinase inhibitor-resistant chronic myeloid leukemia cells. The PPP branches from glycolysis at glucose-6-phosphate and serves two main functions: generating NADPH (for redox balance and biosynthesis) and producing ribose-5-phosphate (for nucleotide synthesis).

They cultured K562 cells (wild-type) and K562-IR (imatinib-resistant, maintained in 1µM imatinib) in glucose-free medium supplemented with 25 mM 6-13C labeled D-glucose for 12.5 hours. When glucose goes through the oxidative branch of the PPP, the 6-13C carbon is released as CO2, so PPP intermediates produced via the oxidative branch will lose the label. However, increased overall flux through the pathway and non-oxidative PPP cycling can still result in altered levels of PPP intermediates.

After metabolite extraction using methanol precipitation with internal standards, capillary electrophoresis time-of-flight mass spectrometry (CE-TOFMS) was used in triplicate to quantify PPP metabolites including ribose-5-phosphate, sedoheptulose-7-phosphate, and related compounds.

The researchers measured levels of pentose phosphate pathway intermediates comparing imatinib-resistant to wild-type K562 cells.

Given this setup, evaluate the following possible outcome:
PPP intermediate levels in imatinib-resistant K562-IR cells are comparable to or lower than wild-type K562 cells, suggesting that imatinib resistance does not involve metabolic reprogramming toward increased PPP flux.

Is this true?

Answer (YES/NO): NO